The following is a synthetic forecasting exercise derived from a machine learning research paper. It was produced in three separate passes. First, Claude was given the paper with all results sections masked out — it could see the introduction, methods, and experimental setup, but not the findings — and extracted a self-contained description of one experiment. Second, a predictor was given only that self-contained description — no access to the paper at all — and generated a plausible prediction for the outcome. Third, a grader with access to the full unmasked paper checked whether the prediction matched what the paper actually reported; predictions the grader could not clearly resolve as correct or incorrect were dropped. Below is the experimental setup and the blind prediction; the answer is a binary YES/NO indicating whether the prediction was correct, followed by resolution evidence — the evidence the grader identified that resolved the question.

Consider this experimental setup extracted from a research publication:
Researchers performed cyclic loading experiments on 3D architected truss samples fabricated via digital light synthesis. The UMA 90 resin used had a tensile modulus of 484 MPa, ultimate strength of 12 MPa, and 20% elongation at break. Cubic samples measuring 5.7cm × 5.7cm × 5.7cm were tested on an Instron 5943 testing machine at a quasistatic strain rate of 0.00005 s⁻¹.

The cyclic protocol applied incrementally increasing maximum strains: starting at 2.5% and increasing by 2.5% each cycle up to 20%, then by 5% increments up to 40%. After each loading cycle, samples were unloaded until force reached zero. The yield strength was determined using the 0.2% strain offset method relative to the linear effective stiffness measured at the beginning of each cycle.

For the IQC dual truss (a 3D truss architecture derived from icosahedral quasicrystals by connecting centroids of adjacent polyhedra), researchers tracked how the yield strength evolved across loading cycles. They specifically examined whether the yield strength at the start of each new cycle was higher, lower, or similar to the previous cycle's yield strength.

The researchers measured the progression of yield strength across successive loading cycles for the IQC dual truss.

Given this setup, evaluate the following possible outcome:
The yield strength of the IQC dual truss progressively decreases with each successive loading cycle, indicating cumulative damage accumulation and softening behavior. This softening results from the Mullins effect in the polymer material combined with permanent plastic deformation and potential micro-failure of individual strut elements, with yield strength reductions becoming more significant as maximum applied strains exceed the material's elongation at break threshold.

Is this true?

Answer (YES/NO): NO